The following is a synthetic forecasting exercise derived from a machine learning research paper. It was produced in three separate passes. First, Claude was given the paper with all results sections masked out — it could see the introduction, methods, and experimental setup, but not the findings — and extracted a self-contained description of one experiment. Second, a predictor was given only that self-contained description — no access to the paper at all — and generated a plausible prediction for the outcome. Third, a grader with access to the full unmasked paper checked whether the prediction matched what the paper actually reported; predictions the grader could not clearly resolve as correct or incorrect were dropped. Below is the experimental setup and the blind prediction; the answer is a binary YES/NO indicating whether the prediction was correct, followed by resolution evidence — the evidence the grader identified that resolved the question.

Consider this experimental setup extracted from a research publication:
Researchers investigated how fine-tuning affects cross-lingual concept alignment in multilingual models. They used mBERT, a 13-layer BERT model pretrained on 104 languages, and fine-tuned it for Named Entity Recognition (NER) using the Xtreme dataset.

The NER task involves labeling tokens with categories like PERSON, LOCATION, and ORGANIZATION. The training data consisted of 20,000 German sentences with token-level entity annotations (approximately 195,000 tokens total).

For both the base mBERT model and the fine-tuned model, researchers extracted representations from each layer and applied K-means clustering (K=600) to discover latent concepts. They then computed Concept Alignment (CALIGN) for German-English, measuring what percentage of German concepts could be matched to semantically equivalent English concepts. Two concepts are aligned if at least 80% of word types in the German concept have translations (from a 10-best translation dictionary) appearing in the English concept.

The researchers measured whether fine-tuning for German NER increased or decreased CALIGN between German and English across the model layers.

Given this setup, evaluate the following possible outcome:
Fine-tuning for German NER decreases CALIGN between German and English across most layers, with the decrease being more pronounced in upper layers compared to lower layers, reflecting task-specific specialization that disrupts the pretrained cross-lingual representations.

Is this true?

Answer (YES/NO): NO